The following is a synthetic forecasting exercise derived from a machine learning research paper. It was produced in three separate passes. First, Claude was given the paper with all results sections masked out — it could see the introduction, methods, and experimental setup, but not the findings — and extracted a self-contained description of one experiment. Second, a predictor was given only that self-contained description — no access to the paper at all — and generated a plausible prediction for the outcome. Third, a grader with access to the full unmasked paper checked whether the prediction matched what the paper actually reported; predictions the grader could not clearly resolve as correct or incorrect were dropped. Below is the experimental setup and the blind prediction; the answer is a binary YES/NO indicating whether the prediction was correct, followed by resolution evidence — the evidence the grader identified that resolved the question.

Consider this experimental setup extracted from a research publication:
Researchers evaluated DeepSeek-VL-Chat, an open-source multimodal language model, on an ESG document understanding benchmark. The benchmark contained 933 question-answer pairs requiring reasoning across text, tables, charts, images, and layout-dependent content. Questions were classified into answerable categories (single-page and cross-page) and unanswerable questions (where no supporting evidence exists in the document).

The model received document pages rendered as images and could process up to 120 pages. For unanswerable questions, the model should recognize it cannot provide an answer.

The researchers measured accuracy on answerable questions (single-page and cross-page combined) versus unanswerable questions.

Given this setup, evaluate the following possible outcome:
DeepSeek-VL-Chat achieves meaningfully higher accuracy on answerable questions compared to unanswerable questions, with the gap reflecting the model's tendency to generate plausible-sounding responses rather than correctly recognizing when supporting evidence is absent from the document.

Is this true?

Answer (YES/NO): NO